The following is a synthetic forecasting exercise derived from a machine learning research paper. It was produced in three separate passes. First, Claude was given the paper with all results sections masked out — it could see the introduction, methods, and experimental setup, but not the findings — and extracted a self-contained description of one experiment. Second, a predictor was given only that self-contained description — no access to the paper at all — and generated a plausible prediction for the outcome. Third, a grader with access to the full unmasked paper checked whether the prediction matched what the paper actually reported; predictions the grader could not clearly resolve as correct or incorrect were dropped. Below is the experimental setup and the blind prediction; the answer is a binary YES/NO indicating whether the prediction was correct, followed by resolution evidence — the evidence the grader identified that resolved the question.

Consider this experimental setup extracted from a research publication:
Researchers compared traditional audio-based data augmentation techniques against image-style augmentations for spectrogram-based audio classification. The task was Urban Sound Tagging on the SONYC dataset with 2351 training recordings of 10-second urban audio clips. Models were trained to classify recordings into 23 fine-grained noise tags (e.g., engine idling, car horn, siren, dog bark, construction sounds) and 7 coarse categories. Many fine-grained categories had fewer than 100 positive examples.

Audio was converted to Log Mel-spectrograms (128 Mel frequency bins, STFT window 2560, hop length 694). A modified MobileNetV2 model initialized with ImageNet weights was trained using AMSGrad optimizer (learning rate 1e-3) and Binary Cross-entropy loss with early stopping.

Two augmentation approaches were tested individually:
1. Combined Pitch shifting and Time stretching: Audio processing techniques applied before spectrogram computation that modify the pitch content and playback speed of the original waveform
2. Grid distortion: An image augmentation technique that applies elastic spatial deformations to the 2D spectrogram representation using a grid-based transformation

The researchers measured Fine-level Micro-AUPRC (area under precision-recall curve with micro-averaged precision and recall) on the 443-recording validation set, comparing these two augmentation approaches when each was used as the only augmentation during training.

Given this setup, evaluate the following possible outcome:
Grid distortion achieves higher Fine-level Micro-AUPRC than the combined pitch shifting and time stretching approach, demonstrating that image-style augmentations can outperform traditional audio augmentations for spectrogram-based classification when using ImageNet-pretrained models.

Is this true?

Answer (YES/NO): YES